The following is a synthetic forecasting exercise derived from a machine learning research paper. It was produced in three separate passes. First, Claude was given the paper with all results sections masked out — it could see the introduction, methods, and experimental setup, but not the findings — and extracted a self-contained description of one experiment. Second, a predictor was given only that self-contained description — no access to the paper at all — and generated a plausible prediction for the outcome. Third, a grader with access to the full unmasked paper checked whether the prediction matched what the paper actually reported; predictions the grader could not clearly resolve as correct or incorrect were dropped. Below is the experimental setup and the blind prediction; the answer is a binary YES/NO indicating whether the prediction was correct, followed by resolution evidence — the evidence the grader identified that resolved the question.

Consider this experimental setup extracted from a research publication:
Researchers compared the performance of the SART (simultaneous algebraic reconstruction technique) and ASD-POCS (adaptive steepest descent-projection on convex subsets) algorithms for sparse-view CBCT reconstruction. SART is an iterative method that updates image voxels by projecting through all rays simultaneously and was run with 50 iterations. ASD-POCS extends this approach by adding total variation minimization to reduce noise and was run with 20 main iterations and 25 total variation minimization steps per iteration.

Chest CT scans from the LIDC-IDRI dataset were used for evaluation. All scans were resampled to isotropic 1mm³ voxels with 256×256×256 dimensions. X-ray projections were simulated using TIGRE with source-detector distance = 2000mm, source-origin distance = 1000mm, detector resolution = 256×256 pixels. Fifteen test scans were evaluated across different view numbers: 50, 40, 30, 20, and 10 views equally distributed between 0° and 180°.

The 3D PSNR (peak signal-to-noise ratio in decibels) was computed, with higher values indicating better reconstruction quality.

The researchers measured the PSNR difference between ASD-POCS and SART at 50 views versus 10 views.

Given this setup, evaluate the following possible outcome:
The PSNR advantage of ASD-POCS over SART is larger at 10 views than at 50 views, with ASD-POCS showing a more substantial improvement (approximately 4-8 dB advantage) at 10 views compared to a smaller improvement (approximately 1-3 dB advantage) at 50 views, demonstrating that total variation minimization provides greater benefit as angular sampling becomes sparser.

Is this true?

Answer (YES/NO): NO